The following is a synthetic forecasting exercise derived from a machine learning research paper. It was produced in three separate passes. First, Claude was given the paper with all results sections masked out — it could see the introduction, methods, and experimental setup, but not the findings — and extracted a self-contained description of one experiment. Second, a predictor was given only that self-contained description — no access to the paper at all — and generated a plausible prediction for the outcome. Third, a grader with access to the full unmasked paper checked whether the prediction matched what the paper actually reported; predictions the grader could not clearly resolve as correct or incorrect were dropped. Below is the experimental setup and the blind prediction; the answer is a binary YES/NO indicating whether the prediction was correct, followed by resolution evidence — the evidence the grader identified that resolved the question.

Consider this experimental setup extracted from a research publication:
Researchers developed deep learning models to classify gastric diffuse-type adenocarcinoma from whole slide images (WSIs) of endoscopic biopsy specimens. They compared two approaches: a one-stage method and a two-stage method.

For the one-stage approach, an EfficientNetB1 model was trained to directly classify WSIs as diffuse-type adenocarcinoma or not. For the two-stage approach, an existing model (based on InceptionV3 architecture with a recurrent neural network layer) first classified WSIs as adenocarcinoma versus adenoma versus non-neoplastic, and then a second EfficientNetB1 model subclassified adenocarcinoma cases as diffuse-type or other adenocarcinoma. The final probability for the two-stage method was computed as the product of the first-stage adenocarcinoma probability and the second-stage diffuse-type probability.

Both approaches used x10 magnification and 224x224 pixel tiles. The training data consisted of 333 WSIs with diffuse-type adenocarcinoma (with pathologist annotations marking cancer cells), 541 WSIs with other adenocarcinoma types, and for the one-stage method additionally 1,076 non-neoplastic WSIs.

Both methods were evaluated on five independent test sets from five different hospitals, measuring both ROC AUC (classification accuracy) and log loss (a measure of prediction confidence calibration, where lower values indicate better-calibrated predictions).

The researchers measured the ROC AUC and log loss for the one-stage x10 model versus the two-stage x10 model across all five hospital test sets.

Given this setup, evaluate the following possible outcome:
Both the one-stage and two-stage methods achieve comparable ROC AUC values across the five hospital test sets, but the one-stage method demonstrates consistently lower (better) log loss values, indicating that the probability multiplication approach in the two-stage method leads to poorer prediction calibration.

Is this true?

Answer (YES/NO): NO